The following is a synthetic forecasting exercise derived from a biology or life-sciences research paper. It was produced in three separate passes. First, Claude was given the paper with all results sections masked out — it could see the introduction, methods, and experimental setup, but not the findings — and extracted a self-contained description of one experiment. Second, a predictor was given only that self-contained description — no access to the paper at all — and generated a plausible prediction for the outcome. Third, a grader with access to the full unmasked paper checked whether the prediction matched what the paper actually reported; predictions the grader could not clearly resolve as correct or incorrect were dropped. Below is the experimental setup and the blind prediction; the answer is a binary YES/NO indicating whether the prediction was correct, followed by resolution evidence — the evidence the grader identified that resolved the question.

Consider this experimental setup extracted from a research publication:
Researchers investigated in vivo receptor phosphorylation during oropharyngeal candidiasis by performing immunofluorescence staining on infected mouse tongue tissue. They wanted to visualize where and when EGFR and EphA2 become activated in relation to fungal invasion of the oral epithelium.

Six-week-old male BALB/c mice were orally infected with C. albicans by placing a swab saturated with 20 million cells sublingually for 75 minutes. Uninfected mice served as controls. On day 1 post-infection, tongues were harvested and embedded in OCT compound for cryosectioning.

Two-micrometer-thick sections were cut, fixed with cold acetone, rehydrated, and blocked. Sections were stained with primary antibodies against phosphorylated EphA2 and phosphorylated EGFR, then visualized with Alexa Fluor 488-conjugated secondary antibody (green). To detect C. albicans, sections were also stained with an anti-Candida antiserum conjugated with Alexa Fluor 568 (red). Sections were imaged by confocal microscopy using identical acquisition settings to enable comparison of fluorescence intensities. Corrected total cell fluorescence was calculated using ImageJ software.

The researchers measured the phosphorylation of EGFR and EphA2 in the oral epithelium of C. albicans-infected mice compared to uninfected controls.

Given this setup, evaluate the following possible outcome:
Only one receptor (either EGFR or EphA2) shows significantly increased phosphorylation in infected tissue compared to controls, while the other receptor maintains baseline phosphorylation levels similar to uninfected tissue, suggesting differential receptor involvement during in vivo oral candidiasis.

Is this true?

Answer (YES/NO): NO